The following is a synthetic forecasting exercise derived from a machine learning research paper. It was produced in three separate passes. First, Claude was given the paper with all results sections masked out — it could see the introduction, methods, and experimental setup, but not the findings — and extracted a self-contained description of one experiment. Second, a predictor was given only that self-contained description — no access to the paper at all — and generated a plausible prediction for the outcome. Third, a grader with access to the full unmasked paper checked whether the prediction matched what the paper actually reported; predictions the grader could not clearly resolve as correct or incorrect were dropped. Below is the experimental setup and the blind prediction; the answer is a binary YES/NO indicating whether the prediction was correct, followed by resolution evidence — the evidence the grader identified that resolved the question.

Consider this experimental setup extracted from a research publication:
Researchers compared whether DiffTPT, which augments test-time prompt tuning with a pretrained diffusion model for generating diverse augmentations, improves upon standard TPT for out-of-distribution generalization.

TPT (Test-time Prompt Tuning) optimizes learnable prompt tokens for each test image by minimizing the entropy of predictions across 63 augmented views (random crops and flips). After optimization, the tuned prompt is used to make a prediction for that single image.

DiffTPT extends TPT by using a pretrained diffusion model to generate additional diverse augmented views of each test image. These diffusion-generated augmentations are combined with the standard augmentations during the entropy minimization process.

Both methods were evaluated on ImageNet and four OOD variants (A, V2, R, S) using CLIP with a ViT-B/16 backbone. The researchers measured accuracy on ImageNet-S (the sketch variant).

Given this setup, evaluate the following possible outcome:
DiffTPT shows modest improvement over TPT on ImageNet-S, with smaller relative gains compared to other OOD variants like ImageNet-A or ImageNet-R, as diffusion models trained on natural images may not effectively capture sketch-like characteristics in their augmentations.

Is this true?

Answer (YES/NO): NO